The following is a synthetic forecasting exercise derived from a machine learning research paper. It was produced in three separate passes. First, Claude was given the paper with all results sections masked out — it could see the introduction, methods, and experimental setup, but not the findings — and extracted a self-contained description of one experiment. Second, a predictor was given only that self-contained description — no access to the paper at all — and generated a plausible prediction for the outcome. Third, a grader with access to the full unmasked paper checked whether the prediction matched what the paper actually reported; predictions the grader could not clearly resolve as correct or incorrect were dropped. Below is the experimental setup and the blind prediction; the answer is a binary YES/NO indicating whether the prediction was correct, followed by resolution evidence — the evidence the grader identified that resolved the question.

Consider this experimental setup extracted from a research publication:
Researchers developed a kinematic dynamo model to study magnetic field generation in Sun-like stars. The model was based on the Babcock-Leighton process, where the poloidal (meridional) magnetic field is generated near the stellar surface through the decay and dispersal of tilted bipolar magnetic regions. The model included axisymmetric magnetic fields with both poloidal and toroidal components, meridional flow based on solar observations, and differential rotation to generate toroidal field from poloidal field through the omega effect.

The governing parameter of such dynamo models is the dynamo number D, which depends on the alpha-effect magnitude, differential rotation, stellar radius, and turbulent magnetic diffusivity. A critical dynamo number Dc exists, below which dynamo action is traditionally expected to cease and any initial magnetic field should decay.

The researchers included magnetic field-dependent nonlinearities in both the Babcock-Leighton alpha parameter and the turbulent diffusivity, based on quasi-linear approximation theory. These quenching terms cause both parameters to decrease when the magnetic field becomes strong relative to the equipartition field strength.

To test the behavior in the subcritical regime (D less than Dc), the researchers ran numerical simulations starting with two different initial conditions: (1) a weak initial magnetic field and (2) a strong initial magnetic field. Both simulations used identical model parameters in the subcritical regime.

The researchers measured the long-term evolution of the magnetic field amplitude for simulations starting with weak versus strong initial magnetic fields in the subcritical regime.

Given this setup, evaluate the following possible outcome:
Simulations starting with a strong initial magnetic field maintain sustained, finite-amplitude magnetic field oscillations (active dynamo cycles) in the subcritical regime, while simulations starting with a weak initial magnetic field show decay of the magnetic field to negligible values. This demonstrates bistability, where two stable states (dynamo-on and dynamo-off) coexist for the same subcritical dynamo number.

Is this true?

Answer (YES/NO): YES